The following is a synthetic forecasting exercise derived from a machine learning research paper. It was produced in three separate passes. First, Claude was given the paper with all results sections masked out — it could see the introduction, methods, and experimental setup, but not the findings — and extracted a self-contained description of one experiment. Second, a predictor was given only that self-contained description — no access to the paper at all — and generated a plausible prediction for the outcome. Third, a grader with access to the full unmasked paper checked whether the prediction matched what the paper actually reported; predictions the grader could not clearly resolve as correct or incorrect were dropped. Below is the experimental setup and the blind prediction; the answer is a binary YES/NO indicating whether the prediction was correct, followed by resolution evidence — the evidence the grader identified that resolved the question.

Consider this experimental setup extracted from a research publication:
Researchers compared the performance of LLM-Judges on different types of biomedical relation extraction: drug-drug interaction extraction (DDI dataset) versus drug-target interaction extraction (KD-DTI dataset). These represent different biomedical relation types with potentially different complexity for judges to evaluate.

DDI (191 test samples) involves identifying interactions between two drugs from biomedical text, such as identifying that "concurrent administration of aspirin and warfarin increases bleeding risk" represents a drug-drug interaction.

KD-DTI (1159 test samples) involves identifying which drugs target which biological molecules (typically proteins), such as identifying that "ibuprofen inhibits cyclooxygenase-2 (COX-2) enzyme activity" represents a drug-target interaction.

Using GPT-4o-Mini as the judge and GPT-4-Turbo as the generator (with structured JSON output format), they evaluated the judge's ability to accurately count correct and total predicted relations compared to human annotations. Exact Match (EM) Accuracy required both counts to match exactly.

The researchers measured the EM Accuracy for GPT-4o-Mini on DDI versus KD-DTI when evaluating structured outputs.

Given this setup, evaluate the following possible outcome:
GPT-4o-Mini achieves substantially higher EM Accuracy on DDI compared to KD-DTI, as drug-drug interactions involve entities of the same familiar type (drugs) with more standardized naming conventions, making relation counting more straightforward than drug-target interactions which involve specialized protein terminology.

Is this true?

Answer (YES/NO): NO